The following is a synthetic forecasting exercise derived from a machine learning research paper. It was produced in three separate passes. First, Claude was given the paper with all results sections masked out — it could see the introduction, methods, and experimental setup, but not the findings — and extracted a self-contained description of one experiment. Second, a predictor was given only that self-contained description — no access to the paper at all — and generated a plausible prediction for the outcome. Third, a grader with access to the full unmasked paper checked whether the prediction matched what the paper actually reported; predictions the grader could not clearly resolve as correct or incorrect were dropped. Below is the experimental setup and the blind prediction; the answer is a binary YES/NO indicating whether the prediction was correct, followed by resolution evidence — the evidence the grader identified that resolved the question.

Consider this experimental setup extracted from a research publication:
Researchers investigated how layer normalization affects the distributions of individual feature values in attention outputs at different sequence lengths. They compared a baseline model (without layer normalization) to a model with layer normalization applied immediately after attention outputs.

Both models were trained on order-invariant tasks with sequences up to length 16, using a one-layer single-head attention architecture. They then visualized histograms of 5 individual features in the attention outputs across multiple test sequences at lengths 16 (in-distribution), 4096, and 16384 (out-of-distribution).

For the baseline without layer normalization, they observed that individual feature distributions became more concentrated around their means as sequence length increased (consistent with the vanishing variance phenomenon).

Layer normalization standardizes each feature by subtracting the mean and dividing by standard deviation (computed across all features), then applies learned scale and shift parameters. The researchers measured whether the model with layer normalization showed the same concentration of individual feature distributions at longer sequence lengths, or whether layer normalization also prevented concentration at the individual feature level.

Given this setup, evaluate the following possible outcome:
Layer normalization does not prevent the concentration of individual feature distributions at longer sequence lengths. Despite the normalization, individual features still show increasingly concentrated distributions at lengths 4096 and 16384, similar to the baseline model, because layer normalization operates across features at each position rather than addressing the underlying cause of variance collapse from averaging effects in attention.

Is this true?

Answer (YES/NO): YES